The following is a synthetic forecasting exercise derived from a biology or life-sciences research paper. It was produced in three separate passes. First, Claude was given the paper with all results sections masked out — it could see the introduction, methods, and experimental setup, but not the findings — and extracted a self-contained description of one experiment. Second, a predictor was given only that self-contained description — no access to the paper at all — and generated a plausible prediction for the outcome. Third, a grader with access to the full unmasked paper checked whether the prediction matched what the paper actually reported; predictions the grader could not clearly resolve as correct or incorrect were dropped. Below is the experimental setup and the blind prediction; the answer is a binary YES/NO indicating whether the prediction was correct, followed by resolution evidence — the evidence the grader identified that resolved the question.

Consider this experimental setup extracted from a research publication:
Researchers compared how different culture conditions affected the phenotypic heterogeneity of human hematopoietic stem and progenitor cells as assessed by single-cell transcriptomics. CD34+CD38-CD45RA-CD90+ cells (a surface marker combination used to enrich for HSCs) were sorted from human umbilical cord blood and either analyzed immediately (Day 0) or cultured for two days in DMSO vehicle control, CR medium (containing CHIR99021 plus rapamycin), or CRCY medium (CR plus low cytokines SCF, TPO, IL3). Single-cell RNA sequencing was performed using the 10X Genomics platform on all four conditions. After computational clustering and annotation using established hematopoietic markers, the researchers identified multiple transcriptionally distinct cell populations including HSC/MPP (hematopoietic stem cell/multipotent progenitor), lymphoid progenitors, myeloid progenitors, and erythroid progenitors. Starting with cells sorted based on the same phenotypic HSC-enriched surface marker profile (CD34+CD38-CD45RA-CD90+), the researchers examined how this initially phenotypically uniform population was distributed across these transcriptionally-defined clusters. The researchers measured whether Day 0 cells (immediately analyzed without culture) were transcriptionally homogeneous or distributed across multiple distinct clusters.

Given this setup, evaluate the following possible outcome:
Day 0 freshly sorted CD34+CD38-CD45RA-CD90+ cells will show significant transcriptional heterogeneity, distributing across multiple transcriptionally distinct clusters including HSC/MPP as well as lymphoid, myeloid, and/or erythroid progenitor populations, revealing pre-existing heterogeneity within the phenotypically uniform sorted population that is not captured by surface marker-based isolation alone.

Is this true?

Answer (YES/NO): YES